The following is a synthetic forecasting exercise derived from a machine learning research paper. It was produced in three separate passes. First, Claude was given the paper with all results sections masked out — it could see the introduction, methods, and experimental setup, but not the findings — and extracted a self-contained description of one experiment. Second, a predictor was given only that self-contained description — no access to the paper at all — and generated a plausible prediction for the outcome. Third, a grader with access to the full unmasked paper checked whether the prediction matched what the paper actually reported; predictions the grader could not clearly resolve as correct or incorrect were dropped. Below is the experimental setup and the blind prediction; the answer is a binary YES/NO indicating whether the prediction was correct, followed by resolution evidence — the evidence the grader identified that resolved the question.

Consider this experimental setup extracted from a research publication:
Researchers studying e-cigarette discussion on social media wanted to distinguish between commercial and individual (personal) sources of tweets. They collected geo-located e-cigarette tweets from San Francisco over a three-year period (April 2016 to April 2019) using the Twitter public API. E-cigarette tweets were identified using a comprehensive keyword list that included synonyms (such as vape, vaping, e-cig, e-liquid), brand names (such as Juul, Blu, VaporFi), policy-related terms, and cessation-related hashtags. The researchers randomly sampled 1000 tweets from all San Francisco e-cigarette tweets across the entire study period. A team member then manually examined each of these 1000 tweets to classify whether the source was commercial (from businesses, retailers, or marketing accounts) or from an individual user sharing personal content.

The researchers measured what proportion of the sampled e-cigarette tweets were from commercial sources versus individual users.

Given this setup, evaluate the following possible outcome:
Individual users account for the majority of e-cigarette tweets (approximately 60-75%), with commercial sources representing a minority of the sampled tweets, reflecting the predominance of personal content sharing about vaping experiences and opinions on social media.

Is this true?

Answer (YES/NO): NO